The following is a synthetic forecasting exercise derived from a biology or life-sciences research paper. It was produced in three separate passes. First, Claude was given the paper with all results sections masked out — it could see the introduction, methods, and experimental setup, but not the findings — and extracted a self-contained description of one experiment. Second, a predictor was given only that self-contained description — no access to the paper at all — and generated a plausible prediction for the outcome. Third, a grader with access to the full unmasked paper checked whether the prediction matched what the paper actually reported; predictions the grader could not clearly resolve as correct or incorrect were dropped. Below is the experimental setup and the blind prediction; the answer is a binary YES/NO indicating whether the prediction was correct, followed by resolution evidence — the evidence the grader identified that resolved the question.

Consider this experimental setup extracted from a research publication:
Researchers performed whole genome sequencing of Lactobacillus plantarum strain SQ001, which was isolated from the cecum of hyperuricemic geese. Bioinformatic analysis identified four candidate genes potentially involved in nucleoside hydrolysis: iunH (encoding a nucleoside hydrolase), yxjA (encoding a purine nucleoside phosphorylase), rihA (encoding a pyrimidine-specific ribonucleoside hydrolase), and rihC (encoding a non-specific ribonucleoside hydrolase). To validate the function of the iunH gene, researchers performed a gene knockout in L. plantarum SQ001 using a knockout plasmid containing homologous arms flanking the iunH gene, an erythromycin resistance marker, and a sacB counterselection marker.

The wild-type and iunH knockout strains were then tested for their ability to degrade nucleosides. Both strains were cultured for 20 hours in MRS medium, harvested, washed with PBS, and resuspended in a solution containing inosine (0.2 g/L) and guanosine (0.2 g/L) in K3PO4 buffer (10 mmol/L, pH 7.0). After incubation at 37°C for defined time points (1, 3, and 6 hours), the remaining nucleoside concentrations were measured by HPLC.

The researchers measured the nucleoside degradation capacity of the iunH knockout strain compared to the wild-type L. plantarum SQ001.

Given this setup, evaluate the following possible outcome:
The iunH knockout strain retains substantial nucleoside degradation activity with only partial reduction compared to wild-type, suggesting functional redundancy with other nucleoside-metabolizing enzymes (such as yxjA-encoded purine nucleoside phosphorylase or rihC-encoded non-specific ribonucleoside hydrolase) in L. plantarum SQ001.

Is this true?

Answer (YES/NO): YES